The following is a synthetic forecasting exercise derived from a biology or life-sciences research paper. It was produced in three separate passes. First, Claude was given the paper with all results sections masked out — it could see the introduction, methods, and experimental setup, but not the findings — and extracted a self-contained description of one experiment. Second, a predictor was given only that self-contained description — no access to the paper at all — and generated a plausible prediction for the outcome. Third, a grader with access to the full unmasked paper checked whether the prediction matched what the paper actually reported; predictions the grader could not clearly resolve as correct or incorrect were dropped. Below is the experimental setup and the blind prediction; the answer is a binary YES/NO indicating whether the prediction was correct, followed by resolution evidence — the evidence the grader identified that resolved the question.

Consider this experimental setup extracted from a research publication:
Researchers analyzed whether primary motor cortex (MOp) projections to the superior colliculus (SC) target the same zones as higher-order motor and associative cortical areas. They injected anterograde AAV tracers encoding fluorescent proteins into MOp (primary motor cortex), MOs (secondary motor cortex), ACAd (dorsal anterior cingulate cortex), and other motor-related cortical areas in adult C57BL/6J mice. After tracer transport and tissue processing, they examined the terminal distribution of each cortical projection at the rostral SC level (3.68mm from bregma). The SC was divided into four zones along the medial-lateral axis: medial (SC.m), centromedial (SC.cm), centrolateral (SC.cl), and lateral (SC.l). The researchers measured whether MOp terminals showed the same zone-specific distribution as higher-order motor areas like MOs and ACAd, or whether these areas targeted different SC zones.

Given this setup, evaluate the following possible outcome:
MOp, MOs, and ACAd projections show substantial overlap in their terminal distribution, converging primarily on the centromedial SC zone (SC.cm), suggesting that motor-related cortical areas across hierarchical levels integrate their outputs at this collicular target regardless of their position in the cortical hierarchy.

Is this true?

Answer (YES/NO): NO